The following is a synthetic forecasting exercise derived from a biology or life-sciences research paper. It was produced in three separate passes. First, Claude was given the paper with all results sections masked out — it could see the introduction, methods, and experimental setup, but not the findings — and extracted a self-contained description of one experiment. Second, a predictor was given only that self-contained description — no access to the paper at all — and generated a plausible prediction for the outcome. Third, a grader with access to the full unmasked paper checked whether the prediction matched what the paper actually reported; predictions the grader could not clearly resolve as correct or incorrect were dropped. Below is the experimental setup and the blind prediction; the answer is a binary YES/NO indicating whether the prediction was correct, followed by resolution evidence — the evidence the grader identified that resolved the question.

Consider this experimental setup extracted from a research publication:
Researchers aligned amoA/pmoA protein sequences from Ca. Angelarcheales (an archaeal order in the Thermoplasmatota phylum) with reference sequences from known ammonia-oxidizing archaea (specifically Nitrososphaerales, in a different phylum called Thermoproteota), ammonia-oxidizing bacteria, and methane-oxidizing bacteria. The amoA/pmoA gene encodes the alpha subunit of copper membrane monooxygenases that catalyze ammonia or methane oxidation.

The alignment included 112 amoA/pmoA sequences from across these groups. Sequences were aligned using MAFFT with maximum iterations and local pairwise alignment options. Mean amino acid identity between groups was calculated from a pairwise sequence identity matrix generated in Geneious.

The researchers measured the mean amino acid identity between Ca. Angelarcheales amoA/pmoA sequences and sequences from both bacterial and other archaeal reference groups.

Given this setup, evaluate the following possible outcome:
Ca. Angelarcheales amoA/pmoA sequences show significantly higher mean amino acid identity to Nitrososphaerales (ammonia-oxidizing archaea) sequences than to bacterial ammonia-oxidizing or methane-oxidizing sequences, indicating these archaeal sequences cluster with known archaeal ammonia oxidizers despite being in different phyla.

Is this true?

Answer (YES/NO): NO